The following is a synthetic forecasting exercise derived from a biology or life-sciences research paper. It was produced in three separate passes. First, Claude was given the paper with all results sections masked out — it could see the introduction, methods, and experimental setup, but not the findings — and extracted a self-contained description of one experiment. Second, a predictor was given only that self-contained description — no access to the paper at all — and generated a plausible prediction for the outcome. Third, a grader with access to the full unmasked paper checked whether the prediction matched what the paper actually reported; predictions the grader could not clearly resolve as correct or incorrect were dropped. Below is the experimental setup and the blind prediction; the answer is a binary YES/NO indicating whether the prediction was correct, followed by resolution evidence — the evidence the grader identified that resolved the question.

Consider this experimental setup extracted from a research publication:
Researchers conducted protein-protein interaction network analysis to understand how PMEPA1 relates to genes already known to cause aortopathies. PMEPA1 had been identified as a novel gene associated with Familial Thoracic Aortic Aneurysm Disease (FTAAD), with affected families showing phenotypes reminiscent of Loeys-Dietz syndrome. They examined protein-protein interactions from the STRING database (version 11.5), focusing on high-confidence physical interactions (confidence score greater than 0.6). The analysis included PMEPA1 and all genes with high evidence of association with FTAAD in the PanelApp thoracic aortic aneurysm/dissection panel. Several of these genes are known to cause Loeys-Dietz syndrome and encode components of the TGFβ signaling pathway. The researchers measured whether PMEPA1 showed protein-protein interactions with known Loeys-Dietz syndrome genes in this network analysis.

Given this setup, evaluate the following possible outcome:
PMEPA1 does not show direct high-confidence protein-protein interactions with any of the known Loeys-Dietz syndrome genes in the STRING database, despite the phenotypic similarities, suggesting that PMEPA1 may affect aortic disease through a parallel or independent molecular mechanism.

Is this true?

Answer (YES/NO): NO